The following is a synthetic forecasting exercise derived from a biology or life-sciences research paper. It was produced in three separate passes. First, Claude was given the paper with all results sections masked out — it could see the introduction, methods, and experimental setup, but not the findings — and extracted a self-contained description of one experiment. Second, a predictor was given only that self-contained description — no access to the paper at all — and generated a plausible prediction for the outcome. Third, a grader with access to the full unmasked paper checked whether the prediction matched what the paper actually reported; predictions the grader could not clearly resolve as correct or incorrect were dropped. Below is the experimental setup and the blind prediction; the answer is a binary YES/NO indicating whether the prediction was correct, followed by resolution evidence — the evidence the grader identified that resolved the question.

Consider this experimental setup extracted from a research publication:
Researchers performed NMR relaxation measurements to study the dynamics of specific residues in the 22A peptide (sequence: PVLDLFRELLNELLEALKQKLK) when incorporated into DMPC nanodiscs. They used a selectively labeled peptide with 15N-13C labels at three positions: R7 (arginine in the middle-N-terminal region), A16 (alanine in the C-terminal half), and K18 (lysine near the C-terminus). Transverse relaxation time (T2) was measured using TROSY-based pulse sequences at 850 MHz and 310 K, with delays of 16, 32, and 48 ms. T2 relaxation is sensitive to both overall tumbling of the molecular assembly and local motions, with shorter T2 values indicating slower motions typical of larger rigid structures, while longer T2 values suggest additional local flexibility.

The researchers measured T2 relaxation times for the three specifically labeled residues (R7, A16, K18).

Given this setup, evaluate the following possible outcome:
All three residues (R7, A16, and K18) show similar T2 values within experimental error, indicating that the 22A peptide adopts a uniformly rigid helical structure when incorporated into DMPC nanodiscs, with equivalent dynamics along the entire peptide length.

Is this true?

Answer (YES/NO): NO